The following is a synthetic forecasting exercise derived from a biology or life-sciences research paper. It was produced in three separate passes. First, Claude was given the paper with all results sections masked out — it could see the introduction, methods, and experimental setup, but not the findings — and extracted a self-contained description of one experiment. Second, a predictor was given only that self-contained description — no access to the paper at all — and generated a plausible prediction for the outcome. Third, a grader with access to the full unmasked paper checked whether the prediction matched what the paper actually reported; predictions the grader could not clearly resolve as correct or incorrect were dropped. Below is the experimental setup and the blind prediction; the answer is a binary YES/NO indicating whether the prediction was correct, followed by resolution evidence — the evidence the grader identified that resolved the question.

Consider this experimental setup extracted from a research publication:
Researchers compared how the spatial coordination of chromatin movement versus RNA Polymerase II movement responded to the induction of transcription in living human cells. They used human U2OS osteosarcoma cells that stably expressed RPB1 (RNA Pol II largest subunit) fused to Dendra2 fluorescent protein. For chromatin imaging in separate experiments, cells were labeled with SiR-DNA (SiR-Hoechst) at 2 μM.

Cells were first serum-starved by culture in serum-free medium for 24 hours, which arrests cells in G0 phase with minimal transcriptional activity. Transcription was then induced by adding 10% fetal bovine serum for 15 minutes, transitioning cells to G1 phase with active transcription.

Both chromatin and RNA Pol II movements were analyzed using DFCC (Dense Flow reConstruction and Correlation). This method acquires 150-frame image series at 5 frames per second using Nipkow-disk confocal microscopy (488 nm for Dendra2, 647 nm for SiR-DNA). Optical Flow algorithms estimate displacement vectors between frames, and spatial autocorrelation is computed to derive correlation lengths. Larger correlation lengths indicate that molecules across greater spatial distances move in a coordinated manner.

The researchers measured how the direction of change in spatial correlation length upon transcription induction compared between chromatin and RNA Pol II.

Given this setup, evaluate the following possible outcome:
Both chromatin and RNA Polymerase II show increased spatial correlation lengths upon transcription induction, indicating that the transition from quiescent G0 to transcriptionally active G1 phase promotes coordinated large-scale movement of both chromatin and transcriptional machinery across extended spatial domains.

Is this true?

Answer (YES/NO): NO